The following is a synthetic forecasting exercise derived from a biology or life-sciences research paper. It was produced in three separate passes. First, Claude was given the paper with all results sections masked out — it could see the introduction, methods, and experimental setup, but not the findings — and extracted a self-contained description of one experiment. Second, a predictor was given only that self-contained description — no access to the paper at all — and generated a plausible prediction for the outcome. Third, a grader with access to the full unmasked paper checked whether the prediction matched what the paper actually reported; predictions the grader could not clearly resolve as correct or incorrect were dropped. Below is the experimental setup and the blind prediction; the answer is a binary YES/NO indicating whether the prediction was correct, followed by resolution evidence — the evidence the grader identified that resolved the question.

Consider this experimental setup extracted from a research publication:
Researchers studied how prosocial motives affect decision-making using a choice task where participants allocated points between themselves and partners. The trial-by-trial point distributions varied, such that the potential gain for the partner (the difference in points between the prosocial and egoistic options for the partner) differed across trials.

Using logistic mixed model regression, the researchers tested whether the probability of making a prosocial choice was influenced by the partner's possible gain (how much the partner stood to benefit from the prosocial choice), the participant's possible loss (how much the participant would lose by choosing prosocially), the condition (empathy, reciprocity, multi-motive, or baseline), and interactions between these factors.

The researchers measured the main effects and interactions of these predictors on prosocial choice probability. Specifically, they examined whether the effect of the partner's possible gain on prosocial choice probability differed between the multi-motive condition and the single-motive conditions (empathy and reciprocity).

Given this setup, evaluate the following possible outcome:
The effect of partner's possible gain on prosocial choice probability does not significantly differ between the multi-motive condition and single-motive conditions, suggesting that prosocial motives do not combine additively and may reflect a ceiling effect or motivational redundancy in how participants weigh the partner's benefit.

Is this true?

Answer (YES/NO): YES